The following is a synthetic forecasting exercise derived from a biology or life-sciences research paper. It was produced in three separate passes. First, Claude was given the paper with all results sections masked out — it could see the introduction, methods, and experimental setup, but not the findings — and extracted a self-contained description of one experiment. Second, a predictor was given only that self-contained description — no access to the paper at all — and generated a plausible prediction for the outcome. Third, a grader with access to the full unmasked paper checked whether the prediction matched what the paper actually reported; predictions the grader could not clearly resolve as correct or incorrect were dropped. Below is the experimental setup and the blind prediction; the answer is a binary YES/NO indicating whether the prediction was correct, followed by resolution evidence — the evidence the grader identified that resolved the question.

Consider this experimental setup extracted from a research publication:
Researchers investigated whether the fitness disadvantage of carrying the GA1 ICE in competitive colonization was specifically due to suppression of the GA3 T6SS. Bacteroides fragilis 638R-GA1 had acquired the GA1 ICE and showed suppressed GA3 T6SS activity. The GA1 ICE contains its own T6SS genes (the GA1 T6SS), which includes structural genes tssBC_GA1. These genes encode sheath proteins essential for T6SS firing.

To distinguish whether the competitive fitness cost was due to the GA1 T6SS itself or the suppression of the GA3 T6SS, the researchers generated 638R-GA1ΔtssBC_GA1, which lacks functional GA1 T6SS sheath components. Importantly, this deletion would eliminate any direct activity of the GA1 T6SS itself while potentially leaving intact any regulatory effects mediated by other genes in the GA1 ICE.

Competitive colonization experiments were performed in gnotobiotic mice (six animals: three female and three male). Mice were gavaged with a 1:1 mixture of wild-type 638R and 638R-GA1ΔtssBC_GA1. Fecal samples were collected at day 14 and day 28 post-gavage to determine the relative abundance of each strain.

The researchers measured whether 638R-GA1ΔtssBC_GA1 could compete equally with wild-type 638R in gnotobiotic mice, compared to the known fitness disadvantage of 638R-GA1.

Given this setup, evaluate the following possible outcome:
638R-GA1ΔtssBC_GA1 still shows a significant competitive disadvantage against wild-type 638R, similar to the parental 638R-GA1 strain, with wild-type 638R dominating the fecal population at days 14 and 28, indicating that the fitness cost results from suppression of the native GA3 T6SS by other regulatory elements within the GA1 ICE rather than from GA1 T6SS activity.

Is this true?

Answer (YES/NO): NO